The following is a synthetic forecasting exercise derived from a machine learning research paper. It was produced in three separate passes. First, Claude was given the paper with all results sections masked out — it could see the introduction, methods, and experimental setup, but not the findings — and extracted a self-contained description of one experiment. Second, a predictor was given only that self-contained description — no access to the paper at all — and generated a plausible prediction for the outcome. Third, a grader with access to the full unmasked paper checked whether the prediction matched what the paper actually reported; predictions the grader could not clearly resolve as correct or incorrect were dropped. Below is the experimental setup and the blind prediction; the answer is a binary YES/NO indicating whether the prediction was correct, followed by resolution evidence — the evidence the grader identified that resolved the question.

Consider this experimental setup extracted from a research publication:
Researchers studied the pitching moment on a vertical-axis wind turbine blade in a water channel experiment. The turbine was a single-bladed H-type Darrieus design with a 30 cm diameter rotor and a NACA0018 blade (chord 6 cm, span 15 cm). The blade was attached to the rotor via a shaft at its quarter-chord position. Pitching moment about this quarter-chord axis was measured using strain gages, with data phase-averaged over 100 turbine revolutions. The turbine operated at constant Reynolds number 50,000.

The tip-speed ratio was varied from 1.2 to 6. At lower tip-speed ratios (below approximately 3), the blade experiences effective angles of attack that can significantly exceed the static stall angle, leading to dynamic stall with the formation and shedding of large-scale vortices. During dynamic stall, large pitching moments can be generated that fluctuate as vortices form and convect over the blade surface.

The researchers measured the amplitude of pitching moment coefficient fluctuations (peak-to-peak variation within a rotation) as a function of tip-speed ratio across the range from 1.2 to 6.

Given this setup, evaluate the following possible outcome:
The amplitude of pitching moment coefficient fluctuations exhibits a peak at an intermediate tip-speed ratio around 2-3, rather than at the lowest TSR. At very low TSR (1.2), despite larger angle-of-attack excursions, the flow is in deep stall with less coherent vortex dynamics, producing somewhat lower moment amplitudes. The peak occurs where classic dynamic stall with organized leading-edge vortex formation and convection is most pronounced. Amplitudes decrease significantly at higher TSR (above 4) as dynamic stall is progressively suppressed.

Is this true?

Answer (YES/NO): NO